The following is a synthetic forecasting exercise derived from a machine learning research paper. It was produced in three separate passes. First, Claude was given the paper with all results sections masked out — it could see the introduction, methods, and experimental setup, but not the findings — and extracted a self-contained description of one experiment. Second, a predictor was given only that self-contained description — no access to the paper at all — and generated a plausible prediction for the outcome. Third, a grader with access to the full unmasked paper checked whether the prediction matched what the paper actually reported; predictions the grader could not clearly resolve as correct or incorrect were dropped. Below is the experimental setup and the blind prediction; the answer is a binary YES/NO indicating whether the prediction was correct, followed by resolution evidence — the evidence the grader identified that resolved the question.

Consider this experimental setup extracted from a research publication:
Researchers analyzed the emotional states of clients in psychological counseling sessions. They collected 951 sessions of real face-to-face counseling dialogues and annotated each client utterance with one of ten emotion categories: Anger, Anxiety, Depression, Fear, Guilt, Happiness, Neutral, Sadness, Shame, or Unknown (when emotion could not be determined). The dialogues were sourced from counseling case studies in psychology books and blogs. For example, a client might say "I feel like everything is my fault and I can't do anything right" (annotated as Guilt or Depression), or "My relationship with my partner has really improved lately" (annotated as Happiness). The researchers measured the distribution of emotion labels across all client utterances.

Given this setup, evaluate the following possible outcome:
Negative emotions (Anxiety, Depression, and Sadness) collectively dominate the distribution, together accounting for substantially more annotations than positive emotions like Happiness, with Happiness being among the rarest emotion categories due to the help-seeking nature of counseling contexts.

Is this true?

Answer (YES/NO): NO